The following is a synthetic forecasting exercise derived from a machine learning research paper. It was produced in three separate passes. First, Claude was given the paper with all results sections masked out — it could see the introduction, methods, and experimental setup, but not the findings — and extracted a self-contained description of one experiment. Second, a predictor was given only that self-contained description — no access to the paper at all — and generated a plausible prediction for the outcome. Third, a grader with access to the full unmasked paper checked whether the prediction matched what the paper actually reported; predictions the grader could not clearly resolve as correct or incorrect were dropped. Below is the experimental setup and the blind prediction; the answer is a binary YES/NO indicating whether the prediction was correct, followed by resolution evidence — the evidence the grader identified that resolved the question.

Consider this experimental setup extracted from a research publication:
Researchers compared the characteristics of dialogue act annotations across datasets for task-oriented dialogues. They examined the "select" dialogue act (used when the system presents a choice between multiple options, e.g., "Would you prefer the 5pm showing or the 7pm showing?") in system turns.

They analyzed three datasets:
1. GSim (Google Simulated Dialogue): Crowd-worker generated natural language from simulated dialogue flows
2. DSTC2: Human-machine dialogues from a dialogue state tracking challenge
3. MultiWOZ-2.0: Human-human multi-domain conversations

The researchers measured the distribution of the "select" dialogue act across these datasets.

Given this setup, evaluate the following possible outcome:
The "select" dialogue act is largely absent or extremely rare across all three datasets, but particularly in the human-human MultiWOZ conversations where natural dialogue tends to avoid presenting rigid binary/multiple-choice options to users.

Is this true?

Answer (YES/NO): NO